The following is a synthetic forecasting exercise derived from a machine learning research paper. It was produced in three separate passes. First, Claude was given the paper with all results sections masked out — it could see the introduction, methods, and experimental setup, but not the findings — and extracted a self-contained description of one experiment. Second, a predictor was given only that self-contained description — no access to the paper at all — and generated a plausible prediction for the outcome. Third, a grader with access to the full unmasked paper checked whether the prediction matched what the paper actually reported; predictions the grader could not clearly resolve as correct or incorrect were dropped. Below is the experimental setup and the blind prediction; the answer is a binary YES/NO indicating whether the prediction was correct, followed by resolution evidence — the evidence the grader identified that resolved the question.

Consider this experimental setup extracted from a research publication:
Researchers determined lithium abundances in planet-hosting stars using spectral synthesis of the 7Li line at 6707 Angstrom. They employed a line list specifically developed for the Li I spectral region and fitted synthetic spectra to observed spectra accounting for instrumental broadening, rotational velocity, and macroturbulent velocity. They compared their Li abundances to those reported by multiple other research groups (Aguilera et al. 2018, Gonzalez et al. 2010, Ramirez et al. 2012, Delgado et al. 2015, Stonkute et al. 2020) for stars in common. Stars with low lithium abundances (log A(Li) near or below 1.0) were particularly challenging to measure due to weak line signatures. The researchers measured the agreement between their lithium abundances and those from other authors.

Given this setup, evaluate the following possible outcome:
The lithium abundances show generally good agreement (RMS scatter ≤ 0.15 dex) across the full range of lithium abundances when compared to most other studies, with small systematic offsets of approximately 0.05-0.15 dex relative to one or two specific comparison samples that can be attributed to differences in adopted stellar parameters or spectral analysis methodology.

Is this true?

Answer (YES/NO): NO